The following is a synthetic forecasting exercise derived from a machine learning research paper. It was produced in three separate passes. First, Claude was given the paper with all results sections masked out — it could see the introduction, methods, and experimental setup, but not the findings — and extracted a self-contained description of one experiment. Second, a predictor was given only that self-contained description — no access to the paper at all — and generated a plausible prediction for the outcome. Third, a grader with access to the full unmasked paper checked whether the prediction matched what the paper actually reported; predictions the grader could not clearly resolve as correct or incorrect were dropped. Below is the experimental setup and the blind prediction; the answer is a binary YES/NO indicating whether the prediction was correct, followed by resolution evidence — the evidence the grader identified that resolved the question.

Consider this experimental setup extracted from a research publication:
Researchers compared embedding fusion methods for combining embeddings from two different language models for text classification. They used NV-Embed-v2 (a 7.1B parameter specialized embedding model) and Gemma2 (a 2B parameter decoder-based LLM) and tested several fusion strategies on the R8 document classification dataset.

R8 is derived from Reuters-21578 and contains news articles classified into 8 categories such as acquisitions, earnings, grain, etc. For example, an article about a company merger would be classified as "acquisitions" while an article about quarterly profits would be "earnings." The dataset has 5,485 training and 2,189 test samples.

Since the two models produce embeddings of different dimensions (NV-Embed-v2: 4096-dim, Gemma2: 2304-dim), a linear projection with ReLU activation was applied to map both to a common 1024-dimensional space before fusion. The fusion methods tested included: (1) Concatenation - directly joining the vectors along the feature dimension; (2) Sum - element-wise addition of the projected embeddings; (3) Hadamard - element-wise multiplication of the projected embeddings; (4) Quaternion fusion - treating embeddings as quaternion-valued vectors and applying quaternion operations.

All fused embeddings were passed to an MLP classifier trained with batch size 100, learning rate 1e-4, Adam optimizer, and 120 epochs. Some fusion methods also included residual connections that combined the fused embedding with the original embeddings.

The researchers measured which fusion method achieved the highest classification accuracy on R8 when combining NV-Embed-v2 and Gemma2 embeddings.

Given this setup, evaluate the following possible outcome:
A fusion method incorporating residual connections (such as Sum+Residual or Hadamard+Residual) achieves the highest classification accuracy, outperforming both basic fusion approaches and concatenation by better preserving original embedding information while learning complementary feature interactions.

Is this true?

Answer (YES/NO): YES